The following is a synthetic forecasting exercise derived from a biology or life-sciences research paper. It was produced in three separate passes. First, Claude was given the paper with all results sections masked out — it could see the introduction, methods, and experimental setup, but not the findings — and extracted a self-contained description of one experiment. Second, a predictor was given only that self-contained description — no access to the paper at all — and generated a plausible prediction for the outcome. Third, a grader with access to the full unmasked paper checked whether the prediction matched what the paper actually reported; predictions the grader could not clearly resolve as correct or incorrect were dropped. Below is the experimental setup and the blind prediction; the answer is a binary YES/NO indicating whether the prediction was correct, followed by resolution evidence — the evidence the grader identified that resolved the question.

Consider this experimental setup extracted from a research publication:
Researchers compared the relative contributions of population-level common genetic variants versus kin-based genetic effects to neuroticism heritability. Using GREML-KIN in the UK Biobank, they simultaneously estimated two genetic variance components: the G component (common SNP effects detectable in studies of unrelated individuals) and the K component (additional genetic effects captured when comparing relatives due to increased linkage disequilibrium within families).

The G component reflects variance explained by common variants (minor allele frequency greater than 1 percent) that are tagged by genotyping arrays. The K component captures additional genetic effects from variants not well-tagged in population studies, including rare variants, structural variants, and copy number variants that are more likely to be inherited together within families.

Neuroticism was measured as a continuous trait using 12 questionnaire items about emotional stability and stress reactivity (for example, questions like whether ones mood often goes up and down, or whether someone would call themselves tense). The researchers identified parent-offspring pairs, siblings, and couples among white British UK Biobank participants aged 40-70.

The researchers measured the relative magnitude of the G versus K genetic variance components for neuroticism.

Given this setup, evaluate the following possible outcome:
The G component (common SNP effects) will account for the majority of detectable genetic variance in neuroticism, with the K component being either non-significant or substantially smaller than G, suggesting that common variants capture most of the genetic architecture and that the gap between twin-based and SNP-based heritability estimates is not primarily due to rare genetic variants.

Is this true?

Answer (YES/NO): NO